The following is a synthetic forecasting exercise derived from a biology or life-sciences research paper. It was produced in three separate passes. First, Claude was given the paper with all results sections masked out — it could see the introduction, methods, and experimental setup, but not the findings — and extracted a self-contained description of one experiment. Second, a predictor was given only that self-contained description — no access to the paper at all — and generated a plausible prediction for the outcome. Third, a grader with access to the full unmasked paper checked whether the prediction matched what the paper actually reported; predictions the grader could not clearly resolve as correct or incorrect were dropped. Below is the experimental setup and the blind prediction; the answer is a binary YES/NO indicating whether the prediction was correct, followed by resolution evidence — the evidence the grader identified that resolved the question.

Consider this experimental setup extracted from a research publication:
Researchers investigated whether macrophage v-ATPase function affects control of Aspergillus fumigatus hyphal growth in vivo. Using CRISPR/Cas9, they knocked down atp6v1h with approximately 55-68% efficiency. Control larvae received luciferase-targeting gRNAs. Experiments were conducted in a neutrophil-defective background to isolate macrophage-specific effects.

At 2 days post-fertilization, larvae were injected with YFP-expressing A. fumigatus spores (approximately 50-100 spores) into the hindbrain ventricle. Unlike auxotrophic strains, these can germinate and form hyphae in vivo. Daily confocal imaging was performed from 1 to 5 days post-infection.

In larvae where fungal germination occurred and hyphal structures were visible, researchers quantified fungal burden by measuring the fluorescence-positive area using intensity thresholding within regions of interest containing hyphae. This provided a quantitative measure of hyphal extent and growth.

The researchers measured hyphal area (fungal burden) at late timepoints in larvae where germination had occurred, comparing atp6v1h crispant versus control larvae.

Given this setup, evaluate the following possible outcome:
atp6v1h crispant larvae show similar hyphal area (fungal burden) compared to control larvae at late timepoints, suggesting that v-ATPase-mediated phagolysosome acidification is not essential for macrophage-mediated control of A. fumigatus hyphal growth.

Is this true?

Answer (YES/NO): NO